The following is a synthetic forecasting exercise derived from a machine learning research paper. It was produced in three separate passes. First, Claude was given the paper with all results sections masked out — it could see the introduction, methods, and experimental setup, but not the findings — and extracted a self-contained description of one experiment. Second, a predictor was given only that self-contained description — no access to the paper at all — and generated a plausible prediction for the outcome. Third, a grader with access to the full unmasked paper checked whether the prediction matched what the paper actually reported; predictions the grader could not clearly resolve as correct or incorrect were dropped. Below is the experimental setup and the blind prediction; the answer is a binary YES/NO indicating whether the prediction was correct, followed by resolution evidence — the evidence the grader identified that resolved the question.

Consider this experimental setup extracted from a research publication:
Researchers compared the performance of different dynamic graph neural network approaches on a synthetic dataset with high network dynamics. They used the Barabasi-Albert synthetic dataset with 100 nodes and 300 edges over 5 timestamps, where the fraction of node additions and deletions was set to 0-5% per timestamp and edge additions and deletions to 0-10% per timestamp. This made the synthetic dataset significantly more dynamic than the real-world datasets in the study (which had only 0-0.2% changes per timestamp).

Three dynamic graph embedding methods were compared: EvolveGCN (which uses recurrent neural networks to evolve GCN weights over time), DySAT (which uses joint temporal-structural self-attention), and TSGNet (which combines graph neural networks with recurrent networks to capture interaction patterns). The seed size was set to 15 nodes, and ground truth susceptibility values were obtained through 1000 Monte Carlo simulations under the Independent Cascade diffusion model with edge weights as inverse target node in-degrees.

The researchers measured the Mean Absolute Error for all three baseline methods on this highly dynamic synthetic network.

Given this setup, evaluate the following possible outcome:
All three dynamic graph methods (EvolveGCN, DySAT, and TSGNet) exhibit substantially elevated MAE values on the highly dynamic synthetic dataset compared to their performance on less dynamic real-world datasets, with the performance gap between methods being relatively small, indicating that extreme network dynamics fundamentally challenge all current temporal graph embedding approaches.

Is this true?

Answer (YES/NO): NO